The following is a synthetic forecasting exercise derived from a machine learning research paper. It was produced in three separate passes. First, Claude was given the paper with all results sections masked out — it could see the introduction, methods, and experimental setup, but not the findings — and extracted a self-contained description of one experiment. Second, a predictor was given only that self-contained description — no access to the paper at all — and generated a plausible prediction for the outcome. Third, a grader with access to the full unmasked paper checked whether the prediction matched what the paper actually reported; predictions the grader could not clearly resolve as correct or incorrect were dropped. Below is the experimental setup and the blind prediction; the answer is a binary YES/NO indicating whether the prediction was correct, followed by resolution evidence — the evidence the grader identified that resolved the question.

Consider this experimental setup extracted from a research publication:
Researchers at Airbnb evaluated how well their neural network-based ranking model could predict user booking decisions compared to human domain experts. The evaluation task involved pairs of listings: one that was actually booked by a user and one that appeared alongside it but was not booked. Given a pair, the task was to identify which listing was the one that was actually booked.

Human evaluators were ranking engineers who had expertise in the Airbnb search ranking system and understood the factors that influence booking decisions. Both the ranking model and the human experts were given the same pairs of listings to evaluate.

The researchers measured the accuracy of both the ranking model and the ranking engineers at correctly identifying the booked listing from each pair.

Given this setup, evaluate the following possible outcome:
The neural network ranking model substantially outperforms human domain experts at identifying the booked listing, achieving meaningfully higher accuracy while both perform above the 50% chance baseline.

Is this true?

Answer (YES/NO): YES